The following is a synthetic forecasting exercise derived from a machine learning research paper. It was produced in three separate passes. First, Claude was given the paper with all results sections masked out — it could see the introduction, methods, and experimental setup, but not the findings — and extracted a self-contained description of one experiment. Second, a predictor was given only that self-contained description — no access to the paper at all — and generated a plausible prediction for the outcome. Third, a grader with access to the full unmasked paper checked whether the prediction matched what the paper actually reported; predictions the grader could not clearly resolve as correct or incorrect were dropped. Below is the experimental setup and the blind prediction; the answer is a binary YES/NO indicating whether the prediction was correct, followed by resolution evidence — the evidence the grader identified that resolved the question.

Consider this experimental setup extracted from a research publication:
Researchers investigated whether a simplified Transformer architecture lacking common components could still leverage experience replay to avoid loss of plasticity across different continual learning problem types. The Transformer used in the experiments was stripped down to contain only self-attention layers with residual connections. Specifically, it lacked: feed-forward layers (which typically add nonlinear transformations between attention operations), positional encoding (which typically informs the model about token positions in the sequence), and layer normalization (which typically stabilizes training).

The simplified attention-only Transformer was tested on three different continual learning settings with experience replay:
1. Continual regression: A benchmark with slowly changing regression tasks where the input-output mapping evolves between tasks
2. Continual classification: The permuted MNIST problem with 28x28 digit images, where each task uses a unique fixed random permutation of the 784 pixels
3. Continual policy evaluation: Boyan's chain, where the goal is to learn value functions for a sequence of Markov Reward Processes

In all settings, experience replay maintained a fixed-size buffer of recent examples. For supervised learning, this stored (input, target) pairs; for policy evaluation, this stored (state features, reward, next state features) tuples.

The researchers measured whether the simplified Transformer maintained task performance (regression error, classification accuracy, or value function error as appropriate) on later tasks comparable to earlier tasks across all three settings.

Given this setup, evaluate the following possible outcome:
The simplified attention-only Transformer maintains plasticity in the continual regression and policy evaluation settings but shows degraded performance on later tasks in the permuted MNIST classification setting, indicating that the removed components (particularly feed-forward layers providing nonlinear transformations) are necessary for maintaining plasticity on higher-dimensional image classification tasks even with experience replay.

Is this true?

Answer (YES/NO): NO